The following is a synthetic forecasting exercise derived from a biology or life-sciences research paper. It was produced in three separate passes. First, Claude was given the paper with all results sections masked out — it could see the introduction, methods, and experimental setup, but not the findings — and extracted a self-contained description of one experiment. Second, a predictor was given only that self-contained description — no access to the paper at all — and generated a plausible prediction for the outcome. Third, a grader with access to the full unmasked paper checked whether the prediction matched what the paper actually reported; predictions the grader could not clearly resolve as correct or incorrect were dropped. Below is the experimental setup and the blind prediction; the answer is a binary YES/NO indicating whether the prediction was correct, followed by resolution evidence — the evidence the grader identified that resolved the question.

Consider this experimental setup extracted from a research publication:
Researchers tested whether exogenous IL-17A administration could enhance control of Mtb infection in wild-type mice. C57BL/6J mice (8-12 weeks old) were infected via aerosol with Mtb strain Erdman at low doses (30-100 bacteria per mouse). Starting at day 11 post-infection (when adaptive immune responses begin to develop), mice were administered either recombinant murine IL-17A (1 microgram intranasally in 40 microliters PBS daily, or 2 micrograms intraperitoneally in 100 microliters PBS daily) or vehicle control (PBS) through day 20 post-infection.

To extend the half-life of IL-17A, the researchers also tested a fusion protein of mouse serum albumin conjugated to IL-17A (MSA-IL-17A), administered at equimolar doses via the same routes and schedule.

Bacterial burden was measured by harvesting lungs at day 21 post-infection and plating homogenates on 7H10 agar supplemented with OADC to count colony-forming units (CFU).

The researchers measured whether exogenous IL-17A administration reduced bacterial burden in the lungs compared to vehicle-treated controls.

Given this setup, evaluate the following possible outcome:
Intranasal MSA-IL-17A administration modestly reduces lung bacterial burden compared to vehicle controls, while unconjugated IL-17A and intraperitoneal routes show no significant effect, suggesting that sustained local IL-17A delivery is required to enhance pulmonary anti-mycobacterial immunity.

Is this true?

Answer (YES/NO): NO